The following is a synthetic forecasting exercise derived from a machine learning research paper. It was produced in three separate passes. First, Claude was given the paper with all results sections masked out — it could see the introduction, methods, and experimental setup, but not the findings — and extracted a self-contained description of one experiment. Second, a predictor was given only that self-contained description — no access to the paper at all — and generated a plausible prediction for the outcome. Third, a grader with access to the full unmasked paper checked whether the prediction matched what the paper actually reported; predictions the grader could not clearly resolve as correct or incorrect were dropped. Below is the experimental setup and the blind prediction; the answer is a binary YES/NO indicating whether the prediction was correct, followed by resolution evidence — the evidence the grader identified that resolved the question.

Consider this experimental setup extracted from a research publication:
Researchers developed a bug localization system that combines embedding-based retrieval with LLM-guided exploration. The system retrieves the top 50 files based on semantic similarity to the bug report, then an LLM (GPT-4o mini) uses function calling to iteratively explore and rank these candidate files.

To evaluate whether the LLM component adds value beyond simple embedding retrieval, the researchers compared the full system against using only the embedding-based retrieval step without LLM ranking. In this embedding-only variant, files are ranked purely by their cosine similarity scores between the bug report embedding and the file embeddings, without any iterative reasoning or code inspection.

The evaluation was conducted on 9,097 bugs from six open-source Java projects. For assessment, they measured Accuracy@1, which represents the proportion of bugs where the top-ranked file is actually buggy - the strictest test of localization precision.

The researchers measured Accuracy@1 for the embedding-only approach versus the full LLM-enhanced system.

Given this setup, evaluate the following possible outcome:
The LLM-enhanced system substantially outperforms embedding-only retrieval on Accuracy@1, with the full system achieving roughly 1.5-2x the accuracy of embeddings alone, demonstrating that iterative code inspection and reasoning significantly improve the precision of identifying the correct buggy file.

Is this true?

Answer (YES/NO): NO